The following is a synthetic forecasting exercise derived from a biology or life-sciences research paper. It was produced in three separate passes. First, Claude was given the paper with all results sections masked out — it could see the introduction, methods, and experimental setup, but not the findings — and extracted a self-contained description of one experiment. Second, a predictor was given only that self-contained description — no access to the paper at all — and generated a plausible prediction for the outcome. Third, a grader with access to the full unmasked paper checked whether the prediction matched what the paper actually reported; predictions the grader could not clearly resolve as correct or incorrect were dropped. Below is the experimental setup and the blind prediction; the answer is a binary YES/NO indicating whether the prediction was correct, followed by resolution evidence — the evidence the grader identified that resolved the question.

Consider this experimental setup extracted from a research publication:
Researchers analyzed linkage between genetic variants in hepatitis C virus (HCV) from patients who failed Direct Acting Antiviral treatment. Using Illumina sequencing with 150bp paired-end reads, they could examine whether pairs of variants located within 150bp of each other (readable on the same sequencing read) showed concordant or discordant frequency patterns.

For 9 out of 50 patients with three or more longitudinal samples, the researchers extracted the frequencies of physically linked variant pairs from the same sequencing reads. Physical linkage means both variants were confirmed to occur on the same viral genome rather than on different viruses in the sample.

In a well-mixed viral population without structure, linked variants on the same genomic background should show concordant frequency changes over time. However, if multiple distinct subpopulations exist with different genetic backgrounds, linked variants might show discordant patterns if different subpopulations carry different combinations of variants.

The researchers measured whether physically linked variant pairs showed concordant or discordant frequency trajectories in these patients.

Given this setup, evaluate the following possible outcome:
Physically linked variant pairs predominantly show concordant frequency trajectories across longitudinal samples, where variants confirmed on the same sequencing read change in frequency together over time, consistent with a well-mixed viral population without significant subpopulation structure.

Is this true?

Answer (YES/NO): NO